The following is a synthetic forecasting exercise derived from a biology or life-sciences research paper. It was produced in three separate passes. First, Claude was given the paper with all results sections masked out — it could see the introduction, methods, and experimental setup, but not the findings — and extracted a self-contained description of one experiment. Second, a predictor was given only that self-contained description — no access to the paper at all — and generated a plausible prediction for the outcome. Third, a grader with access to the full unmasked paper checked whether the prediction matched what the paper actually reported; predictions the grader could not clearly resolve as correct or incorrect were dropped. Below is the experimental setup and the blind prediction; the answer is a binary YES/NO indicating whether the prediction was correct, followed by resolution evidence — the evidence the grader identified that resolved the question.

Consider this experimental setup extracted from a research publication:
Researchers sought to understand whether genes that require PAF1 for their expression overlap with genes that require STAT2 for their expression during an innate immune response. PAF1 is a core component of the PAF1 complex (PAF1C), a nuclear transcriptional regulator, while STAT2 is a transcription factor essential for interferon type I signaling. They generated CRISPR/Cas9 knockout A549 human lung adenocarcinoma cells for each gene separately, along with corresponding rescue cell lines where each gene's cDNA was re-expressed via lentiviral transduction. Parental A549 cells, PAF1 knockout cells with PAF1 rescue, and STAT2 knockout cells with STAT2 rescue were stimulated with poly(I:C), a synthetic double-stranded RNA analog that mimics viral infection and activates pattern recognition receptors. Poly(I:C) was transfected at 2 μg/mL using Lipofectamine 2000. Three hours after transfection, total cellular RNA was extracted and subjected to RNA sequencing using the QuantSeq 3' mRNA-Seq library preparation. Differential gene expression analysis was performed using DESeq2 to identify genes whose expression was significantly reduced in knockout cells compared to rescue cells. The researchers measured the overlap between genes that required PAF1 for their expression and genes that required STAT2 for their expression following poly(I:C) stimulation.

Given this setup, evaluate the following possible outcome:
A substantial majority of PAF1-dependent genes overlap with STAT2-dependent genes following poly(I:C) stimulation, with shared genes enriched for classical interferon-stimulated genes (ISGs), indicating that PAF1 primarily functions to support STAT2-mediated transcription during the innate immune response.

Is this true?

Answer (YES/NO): NO